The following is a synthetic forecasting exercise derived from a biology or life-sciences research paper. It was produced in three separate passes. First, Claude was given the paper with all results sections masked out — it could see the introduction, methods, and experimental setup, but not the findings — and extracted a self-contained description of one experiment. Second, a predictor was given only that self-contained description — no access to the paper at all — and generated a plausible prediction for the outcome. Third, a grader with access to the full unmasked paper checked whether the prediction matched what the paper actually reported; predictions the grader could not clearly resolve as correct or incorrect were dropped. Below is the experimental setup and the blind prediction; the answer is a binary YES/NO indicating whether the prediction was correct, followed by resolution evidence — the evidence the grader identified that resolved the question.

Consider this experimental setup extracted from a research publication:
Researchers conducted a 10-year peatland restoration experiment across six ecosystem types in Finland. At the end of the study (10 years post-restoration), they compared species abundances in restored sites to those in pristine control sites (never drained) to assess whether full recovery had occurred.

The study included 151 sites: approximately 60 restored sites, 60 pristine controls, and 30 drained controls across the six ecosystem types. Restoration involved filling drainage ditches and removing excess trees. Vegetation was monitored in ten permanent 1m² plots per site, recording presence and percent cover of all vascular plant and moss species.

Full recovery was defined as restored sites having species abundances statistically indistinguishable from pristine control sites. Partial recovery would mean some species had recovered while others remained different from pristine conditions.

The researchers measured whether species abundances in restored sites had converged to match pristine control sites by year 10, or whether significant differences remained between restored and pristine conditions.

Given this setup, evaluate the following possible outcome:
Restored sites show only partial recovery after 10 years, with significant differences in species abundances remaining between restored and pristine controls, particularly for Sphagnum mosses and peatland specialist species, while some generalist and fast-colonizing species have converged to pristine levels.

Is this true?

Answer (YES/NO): NO